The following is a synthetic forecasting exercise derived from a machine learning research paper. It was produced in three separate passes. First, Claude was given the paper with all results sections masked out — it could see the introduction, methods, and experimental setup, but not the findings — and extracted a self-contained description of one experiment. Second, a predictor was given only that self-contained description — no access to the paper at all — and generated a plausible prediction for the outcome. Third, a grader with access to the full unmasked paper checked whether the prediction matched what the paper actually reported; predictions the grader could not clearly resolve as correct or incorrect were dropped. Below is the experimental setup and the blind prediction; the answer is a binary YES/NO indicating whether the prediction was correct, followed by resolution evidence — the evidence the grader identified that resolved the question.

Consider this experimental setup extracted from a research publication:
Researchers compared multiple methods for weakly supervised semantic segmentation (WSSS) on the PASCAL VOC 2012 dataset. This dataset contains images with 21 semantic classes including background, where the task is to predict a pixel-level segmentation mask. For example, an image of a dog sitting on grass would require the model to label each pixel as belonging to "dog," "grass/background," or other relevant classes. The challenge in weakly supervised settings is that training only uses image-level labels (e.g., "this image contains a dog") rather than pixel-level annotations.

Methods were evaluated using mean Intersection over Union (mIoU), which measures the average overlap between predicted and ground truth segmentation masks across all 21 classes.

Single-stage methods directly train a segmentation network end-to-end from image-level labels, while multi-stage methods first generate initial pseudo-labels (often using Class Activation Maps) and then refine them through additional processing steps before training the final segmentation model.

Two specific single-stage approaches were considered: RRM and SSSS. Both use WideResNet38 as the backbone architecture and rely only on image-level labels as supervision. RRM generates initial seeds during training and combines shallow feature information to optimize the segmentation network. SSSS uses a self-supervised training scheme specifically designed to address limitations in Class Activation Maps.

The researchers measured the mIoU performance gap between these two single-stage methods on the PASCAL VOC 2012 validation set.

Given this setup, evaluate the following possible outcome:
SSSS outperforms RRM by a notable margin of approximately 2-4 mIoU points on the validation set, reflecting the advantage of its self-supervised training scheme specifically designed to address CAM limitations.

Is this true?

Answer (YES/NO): NO